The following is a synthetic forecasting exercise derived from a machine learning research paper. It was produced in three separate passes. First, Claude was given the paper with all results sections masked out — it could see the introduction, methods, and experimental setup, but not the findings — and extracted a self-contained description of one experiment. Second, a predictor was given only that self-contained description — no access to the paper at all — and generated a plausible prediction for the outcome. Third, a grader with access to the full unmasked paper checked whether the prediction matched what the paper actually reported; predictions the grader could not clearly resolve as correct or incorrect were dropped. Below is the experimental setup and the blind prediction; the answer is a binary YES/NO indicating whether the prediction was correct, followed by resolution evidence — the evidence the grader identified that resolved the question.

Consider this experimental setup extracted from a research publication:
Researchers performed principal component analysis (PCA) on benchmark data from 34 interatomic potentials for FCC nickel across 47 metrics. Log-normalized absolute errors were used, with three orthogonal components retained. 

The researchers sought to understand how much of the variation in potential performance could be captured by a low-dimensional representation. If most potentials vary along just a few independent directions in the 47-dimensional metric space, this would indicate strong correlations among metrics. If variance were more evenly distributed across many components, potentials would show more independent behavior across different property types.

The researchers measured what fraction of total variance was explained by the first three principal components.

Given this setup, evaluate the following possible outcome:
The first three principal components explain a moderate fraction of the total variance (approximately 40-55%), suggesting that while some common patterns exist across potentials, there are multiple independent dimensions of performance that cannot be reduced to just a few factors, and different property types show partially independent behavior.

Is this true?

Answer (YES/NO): NO